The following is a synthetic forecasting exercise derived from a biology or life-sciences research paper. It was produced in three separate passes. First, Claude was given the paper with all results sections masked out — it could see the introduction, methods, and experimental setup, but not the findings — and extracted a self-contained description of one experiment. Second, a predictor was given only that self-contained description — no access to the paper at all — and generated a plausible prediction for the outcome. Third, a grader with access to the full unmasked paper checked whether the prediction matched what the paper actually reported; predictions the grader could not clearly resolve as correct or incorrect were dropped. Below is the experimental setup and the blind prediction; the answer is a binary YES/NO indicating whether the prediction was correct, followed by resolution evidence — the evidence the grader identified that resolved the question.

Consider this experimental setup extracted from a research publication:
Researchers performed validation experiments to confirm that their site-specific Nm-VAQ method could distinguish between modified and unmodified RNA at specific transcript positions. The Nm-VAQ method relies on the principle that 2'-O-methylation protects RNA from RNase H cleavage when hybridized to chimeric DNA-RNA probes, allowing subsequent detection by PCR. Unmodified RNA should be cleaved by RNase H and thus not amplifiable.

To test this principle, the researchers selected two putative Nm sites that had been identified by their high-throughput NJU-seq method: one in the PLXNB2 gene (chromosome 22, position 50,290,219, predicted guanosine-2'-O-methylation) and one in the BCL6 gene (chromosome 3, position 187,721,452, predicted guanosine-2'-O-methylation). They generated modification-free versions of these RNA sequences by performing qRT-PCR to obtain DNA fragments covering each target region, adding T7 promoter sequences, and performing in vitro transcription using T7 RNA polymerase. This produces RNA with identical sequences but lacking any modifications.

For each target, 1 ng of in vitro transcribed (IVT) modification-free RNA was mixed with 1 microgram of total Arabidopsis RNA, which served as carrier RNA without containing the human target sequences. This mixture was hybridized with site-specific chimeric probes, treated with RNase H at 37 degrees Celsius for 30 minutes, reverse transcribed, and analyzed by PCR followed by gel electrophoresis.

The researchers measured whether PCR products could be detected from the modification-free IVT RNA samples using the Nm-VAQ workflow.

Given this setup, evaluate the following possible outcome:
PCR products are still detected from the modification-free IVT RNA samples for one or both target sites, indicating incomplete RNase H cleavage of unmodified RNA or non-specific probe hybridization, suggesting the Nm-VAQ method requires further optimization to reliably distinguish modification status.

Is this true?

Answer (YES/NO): NO